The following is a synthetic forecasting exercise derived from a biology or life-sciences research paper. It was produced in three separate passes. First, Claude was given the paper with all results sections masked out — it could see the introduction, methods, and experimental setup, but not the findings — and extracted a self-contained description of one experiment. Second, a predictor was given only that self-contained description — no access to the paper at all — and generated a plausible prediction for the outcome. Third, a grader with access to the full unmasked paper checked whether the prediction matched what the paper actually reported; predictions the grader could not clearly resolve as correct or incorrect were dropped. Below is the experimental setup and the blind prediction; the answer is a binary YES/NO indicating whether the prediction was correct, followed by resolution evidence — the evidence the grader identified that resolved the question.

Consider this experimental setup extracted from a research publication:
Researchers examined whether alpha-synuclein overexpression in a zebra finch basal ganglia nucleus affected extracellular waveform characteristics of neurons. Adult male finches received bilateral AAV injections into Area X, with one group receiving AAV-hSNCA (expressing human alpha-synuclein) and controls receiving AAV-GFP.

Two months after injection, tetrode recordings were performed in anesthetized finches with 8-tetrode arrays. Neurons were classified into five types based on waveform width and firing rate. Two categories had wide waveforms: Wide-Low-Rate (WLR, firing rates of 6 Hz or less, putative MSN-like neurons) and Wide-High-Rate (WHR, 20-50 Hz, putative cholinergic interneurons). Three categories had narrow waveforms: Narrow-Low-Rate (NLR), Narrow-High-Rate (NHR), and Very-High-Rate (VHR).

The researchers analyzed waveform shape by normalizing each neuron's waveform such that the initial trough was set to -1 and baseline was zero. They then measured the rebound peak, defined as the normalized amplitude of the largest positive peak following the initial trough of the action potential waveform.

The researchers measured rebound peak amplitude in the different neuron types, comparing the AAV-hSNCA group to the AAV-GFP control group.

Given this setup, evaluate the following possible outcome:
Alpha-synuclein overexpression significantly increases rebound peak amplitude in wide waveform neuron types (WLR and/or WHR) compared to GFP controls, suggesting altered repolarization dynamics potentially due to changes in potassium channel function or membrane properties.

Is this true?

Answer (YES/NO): YES